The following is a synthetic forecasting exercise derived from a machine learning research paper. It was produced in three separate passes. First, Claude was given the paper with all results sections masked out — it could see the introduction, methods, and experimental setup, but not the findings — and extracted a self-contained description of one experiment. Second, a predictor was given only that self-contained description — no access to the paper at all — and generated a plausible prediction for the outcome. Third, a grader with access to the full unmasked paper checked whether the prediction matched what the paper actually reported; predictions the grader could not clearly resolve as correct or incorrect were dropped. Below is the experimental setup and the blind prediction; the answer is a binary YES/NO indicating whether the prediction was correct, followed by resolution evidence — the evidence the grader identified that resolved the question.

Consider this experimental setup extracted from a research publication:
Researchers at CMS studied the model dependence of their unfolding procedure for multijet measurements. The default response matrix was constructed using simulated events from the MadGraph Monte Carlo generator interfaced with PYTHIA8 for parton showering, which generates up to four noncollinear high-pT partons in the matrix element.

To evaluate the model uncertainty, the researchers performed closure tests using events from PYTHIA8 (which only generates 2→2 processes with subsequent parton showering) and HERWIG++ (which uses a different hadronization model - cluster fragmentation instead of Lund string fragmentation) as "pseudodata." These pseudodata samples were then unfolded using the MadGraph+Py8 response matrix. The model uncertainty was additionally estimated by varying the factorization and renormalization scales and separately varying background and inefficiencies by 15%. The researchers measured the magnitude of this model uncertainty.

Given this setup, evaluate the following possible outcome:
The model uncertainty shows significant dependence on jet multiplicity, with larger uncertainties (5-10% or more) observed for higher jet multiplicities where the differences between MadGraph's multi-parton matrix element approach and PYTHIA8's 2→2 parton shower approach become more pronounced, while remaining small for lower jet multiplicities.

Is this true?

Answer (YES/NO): NO